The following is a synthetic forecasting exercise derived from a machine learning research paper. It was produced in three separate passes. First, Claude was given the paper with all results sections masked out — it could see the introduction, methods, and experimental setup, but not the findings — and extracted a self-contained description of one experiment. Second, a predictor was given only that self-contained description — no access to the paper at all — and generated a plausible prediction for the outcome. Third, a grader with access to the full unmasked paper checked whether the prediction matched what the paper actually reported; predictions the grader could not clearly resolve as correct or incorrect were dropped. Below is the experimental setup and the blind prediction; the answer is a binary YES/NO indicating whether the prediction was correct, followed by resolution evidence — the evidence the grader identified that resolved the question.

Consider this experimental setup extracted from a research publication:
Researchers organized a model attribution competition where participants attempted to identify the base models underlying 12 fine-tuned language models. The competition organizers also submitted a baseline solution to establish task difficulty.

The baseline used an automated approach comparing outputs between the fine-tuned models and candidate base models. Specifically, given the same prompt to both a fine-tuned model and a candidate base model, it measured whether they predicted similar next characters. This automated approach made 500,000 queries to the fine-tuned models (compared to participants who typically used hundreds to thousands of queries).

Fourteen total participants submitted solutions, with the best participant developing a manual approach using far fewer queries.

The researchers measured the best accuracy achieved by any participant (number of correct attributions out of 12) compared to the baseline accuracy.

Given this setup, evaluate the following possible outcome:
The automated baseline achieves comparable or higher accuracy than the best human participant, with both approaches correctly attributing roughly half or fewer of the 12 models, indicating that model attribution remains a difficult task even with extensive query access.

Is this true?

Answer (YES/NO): NO